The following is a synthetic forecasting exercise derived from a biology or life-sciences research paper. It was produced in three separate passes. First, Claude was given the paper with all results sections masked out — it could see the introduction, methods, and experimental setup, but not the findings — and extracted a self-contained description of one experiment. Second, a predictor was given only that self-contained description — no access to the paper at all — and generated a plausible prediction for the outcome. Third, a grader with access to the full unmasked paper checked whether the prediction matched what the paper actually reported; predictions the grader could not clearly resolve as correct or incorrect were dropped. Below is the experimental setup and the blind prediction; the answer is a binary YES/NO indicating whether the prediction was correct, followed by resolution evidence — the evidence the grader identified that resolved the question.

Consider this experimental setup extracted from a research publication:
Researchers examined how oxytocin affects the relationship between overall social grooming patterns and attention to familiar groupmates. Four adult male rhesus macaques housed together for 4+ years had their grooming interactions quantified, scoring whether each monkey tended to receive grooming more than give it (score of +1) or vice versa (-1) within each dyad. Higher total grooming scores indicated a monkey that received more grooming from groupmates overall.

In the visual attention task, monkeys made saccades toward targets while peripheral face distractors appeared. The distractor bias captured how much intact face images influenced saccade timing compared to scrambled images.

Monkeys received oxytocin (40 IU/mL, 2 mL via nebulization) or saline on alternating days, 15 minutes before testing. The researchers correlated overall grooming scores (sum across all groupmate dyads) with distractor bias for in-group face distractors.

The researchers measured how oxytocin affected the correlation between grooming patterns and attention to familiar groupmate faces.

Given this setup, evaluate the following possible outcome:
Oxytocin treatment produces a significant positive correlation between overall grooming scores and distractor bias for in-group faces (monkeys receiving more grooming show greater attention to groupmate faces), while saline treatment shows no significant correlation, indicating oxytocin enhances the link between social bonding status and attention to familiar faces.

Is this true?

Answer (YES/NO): NO